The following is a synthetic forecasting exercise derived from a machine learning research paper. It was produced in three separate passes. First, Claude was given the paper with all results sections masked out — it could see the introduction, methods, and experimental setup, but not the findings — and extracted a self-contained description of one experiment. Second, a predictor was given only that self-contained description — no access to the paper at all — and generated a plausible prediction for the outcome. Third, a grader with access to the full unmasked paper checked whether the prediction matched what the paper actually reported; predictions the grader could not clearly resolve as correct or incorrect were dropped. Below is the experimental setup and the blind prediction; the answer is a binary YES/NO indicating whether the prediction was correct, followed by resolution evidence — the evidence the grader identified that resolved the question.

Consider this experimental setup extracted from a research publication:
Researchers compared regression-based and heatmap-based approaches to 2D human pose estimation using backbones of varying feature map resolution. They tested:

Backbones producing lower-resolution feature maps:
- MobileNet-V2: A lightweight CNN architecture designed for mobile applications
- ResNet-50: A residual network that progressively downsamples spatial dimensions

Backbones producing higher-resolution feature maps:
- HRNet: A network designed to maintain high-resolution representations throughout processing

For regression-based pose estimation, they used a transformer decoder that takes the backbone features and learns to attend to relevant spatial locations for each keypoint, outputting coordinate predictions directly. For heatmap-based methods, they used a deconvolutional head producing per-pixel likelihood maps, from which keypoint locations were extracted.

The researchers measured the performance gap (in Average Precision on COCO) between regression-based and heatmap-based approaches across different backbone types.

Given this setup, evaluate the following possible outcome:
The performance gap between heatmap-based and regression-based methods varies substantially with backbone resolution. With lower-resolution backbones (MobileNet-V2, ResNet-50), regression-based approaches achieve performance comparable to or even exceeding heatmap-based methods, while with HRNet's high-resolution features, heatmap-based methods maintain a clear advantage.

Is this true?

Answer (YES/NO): NO